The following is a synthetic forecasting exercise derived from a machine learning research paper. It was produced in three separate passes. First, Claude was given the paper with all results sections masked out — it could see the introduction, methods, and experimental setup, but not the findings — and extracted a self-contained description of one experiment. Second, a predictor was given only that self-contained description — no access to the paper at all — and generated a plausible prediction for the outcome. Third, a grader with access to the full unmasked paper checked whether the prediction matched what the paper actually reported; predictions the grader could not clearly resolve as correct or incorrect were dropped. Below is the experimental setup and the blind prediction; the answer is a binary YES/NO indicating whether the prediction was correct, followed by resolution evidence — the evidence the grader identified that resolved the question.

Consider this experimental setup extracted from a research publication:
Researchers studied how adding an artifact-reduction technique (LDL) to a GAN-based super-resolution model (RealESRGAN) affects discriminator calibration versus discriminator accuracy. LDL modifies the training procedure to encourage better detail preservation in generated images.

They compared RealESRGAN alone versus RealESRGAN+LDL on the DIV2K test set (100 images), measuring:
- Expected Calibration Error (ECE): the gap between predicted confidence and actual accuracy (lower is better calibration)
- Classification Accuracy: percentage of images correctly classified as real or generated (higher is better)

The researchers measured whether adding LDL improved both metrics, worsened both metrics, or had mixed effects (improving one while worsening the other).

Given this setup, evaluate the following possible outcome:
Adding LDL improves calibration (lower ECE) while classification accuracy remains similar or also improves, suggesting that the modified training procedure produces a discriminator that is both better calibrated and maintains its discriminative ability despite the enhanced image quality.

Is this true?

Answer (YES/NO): NO